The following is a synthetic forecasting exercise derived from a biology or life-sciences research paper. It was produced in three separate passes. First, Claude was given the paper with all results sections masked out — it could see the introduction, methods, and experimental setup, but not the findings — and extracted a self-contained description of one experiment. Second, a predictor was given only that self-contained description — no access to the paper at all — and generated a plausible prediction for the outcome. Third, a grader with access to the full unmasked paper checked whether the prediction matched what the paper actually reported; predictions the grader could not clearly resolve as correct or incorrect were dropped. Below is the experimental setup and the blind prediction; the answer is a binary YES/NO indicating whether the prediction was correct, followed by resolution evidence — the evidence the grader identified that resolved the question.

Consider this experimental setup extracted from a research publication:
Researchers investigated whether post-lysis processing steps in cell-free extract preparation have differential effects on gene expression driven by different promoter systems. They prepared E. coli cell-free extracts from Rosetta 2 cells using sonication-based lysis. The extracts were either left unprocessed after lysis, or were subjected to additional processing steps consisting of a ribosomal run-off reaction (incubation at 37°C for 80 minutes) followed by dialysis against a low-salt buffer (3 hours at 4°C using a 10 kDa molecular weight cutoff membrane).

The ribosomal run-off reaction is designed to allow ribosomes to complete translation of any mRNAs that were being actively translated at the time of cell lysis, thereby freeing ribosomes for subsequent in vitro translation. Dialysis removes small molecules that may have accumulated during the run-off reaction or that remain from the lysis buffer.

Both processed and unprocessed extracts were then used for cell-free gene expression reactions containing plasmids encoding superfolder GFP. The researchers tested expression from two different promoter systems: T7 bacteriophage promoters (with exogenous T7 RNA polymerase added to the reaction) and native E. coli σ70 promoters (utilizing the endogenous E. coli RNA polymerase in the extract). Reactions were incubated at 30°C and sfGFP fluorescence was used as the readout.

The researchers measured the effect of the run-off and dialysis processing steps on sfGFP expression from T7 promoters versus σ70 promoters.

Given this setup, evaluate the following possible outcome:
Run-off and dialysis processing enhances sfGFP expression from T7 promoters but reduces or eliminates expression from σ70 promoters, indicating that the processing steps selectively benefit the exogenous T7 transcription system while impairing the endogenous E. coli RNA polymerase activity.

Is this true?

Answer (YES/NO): NO